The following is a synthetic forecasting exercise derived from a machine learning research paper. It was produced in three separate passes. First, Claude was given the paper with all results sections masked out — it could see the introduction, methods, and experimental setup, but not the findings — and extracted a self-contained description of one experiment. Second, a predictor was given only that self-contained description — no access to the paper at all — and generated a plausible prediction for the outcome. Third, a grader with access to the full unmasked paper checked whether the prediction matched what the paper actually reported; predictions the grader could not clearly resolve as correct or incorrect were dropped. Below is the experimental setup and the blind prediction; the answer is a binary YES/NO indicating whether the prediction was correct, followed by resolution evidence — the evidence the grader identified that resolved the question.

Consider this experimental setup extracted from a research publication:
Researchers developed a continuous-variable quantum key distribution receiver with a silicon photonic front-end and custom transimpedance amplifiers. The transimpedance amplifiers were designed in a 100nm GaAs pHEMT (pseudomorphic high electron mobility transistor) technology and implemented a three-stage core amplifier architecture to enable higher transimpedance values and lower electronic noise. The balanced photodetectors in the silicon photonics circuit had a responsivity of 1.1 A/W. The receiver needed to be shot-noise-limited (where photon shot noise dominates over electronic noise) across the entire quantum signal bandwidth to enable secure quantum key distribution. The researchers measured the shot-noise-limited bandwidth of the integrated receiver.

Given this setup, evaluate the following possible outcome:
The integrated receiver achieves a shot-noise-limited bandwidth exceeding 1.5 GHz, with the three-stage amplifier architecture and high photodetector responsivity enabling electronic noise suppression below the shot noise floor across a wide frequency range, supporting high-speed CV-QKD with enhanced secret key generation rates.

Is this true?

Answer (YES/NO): NO